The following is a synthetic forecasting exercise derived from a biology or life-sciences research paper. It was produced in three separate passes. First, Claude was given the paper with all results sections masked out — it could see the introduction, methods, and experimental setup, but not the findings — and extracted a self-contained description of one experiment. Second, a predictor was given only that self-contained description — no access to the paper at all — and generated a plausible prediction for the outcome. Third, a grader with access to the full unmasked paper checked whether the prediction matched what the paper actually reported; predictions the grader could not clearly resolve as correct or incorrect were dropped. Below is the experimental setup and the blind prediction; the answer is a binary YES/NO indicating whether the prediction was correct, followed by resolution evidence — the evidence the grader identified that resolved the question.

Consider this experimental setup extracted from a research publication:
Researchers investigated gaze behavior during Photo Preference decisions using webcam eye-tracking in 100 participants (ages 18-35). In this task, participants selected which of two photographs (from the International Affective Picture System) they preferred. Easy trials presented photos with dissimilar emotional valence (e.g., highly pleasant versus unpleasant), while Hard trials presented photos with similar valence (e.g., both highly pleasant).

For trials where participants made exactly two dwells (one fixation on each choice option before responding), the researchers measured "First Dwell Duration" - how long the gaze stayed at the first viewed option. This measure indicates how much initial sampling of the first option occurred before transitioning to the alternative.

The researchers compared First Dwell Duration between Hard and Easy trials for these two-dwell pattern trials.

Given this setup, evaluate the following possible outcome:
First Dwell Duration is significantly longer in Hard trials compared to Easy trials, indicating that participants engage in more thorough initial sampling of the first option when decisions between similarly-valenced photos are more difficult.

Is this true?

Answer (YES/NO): NO